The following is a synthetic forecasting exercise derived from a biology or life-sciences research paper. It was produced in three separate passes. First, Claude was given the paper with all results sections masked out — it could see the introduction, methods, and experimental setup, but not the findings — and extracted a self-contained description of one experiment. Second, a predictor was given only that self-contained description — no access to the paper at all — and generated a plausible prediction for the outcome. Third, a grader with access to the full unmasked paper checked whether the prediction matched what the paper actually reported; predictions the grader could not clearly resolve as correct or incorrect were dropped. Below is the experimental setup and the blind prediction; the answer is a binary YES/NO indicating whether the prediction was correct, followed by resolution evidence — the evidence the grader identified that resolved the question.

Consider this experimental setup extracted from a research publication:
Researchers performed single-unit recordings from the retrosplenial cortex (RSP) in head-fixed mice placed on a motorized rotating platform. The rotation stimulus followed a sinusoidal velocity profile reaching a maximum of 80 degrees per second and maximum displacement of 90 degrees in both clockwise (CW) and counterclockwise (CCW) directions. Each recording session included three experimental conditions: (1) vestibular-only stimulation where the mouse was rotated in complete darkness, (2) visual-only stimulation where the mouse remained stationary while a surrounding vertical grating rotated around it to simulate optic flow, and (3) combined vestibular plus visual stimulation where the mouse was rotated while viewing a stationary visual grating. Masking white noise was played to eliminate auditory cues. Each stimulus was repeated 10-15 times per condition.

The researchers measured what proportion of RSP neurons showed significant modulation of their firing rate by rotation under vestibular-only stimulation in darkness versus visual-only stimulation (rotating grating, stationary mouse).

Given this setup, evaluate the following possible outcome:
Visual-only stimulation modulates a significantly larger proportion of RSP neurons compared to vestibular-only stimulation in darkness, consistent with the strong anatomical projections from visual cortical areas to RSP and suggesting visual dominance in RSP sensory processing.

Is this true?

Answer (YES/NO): NO